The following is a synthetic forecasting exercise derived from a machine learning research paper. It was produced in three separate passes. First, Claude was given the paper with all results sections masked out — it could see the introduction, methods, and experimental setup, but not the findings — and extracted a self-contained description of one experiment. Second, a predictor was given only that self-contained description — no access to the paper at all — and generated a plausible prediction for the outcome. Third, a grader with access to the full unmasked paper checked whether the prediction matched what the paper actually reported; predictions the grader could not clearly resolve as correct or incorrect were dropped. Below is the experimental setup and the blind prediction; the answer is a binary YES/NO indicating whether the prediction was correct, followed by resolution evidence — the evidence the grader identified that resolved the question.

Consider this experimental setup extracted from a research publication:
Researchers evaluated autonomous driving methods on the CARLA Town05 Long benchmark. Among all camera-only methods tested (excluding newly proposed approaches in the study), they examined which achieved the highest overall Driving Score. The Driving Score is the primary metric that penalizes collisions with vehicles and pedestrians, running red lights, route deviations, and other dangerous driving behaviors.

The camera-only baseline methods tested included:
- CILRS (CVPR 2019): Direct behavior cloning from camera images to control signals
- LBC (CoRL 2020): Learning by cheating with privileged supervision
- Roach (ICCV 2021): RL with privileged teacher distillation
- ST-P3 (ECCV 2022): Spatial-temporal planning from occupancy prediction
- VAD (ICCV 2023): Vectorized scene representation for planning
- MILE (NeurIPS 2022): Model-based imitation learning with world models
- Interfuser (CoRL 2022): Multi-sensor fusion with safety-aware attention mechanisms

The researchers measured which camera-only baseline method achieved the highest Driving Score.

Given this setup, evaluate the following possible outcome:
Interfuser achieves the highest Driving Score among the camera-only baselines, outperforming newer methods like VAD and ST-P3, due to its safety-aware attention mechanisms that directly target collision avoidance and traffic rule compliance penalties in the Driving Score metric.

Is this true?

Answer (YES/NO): YES